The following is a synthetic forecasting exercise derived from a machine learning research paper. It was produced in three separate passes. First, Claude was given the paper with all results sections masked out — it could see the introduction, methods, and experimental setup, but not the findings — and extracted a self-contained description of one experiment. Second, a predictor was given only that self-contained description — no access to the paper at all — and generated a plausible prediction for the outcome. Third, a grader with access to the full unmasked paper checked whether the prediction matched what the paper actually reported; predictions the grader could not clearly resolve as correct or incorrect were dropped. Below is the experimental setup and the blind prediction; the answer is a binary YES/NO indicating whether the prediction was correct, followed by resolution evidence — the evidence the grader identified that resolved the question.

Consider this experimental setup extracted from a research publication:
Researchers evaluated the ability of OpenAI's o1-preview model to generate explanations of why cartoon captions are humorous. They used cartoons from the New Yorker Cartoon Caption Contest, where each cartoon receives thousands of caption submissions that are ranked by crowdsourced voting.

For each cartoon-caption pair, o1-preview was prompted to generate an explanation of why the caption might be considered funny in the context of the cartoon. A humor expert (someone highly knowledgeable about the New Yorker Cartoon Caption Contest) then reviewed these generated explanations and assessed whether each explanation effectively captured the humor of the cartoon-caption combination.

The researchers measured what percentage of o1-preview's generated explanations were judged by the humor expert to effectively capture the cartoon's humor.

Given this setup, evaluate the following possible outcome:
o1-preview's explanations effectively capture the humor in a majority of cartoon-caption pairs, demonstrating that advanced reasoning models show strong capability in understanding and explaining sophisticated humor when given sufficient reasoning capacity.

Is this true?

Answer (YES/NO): YES